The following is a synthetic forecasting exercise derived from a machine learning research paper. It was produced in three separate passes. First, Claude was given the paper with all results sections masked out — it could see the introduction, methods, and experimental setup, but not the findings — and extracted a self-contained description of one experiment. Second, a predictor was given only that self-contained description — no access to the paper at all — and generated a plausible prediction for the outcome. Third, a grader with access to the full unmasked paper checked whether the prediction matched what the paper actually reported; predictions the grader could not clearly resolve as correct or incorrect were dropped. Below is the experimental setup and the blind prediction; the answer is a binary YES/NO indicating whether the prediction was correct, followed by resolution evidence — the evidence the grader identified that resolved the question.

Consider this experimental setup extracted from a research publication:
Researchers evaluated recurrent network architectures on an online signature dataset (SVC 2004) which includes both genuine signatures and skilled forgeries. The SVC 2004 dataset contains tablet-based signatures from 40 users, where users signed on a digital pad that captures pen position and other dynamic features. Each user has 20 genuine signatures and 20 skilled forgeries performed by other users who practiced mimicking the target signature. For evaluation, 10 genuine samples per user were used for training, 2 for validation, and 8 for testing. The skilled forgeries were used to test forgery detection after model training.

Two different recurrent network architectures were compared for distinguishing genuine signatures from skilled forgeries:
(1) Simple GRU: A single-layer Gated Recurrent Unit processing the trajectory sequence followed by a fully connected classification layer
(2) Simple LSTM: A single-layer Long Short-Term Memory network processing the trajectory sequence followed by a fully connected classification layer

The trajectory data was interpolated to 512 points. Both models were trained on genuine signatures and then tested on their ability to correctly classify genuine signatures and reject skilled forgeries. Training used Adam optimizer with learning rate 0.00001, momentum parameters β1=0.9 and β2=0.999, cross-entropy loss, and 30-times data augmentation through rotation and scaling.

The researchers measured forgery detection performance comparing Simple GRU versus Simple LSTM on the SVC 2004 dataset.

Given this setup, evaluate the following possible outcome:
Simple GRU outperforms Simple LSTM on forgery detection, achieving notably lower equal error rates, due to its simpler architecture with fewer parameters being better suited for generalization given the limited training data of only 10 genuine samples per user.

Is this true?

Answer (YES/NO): NO